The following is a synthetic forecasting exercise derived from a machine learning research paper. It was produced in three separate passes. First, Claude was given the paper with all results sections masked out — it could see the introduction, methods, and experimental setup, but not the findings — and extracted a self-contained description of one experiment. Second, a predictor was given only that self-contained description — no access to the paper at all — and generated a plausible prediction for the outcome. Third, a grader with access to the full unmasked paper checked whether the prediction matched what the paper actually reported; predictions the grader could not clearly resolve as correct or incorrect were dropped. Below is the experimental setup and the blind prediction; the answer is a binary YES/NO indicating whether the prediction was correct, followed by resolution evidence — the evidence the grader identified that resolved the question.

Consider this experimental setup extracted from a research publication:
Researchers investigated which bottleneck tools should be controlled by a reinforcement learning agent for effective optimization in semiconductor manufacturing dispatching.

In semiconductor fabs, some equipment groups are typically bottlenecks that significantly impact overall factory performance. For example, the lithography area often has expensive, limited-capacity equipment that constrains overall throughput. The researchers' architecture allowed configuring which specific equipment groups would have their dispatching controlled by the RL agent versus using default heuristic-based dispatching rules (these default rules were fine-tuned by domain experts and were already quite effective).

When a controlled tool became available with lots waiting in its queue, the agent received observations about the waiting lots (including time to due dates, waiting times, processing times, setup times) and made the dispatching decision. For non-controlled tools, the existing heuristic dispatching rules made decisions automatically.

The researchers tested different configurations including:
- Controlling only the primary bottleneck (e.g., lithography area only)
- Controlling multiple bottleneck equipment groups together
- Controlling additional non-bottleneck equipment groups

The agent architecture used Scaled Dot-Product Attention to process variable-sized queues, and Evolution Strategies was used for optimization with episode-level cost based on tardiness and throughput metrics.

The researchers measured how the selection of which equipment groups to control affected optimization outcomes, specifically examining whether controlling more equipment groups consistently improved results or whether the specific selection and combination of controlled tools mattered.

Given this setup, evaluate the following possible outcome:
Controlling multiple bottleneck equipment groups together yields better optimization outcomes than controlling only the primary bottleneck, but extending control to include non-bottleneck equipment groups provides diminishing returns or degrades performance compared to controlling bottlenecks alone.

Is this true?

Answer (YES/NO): NO